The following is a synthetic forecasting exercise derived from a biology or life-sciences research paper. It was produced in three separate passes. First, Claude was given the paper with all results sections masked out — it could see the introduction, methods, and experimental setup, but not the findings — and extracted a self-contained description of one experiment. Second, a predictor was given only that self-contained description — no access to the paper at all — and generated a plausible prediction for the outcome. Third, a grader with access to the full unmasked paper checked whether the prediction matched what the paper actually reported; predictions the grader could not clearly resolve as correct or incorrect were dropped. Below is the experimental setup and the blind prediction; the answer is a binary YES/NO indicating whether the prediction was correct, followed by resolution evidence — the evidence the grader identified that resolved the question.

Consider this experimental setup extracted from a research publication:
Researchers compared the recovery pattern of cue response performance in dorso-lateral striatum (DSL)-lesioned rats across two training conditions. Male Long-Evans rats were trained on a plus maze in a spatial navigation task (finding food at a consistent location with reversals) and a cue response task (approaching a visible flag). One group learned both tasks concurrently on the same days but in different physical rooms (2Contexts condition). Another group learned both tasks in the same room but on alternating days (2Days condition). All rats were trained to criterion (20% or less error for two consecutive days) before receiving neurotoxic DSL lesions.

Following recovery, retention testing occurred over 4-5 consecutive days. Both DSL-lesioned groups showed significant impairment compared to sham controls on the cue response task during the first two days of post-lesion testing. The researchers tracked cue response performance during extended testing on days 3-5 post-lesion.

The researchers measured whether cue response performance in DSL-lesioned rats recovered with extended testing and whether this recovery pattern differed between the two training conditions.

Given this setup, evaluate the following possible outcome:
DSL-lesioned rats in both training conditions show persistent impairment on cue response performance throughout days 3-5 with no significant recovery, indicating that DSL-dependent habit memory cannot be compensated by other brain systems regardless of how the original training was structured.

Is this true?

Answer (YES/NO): NO